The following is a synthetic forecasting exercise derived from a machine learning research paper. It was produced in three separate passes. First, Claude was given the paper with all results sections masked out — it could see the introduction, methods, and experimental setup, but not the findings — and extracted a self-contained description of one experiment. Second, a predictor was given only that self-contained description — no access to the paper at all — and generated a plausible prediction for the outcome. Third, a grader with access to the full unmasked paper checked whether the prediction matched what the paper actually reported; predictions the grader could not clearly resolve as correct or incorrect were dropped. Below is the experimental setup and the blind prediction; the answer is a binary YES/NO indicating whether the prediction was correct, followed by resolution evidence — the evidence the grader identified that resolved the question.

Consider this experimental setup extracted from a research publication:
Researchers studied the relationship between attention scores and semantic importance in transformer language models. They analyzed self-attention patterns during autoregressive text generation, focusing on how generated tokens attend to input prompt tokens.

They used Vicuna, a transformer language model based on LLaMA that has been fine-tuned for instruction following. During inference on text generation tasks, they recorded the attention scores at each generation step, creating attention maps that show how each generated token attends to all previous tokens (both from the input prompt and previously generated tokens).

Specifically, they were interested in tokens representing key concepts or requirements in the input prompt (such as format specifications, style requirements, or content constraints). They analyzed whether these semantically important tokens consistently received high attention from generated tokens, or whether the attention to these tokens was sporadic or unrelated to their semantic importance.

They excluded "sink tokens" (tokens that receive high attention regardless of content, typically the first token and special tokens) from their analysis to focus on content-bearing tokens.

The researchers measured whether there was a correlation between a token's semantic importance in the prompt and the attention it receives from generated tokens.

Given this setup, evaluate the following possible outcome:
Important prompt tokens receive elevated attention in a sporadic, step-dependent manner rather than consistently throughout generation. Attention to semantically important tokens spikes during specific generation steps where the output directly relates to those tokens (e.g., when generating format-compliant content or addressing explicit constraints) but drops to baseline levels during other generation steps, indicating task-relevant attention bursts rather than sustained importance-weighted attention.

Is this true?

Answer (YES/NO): NO